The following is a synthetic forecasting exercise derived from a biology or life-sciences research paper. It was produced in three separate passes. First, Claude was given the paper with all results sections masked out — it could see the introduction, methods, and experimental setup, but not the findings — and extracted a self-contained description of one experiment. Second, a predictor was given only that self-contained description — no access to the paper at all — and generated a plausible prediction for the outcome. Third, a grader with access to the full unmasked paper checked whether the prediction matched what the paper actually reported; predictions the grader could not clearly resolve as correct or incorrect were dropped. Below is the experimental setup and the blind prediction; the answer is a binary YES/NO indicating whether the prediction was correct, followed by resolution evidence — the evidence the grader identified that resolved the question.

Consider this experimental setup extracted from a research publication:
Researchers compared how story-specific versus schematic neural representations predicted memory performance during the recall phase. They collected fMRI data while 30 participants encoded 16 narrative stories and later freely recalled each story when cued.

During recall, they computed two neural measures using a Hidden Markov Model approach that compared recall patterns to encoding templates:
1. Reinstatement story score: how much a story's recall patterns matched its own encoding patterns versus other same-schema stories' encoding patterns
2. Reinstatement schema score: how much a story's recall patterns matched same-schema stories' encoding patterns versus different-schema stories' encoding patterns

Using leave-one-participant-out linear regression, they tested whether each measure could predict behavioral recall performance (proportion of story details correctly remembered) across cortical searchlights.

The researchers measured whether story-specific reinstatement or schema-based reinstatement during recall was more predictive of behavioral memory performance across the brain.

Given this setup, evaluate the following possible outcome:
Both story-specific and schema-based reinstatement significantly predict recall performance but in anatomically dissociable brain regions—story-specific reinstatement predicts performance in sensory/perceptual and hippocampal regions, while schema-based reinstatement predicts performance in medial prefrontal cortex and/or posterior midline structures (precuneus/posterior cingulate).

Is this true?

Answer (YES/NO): NO